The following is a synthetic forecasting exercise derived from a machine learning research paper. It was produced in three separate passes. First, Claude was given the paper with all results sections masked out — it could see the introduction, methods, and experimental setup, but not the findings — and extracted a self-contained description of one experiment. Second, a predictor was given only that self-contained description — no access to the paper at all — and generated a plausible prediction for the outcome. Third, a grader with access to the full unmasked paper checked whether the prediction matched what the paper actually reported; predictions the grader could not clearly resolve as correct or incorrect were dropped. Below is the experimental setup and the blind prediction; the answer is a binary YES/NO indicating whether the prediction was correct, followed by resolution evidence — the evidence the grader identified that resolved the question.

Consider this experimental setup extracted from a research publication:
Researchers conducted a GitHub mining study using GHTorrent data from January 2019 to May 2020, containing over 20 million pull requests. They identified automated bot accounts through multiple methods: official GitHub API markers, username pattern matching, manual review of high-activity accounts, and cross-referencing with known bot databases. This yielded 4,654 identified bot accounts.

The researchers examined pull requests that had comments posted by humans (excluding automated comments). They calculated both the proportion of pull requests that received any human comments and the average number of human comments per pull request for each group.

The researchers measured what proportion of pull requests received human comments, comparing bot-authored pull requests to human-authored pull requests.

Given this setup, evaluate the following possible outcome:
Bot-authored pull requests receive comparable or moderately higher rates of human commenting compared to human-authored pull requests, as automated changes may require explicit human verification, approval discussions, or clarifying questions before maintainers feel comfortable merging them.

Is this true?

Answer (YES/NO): NO